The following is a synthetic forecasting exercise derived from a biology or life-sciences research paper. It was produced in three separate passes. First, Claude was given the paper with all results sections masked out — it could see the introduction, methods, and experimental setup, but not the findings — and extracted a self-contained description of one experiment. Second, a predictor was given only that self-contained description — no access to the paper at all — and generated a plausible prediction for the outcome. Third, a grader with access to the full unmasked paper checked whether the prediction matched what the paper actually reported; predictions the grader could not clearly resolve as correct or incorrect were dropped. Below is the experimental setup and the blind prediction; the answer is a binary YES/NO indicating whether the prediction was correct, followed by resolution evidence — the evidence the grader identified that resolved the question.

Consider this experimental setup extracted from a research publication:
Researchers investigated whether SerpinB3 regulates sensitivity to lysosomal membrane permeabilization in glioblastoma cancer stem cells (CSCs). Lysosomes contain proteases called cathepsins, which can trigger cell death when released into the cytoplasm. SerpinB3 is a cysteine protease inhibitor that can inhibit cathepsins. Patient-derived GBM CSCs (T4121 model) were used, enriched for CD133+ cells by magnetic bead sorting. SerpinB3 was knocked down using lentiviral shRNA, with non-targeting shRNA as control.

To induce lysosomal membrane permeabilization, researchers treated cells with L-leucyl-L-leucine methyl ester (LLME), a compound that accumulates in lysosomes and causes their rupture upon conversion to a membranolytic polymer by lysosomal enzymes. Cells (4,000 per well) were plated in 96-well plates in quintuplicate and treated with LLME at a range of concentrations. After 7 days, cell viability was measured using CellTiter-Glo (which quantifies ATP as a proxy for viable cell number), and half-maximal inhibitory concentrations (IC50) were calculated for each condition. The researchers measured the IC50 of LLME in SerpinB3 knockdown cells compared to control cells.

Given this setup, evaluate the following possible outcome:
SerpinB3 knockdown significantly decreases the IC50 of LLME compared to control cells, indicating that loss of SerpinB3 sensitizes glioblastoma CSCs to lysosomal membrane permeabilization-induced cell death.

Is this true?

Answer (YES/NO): YES